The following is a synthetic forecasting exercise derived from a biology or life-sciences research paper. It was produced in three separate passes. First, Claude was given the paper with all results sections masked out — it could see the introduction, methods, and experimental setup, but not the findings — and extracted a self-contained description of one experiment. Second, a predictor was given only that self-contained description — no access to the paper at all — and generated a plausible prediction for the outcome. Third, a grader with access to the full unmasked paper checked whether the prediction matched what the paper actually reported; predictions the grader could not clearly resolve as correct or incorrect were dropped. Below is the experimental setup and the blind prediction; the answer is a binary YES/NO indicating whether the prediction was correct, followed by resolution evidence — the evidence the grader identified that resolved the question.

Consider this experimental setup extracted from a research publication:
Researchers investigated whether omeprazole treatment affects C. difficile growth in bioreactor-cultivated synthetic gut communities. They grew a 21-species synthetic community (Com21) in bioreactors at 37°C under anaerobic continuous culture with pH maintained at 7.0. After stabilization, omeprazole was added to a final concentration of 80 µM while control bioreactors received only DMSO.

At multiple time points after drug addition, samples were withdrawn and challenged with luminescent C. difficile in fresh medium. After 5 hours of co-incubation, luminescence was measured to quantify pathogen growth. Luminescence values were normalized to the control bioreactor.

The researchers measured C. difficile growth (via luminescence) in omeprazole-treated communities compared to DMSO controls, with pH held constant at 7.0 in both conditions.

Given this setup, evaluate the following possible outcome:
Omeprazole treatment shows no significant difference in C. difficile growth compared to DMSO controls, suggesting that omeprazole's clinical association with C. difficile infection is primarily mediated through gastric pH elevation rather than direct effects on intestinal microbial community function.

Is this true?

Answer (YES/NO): YES